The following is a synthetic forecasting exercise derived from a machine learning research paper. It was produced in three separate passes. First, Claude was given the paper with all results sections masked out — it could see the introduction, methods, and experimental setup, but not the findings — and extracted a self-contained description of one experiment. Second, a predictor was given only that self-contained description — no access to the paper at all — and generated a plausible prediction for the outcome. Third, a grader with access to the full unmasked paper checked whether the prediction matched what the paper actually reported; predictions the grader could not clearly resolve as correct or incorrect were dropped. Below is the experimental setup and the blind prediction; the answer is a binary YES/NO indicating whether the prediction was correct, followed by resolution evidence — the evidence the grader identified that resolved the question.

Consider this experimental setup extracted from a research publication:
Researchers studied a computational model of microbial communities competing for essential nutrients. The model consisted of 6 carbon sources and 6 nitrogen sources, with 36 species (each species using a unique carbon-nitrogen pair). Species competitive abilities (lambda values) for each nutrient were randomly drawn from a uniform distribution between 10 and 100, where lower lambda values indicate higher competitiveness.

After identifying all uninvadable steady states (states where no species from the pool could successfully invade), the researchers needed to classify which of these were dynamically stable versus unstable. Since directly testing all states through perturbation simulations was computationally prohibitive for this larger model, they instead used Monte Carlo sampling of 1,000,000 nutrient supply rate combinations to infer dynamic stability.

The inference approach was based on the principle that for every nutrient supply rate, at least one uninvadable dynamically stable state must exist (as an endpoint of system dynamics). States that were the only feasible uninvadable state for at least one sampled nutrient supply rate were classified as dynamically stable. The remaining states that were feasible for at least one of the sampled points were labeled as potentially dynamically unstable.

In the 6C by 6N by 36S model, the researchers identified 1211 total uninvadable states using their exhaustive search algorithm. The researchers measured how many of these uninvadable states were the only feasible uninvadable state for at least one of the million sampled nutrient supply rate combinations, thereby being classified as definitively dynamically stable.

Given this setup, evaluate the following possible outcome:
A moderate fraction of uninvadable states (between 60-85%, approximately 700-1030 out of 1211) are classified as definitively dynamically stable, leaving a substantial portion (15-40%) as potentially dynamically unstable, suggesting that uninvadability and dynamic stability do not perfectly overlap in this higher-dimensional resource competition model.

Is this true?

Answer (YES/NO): YES